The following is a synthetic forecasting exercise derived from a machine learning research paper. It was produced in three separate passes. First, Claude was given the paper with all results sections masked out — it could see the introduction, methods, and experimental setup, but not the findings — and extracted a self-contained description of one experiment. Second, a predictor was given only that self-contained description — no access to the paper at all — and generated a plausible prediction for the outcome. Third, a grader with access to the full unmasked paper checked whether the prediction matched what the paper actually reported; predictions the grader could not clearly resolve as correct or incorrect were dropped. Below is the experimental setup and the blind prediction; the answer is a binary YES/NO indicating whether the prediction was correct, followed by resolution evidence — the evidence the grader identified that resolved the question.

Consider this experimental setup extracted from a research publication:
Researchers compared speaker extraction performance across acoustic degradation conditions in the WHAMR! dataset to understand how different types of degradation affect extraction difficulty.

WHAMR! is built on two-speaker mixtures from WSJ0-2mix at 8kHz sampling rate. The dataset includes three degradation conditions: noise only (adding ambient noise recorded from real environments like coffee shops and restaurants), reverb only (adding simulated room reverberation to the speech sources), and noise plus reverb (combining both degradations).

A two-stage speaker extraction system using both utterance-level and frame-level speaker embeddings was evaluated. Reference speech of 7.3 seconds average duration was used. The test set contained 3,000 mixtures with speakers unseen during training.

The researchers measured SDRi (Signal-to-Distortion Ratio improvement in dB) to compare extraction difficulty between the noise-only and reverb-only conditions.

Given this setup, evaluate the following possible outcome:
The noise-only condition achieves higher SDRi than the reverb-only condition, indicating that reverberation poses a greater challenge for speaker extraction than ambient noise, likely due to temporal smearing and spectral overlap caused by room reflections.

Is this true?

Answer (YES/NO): YES